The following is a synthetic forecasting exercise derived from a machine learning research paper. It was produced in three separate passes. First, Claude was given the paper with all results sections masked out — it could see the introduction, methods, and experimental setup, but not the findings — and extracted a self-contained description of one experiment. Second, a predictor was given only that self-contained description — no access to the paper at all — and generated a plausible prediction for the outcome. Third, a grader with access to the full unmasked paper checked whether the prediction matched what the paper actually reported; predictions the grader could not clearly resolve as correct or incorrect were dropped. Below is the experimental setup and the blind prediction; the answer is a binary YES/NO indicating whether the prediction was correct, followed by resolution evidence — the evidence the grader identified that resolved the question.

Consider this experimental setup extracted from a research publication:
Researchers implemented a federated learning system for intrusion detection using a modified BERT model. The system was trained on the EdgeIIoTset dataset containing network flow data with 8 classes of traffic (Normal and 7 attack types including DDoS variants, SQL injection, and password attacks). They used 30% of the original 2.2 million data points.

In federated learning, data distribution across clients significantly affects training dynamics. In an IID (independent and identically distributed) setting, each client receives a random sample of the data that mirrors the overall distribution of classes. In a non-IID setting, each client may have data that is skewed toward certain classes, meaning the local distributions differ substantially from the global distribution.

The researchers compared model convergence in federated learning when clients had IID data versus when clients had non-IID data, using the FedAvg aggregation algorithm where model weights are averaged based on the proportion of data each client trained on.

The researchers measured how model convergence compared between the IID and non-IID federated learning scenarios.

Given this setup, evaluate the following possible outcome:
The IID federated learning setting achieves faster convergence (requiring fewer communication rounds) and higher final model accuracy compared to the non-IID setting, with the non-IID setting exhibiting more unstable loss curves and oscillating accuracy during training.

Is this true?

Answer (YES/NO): YES